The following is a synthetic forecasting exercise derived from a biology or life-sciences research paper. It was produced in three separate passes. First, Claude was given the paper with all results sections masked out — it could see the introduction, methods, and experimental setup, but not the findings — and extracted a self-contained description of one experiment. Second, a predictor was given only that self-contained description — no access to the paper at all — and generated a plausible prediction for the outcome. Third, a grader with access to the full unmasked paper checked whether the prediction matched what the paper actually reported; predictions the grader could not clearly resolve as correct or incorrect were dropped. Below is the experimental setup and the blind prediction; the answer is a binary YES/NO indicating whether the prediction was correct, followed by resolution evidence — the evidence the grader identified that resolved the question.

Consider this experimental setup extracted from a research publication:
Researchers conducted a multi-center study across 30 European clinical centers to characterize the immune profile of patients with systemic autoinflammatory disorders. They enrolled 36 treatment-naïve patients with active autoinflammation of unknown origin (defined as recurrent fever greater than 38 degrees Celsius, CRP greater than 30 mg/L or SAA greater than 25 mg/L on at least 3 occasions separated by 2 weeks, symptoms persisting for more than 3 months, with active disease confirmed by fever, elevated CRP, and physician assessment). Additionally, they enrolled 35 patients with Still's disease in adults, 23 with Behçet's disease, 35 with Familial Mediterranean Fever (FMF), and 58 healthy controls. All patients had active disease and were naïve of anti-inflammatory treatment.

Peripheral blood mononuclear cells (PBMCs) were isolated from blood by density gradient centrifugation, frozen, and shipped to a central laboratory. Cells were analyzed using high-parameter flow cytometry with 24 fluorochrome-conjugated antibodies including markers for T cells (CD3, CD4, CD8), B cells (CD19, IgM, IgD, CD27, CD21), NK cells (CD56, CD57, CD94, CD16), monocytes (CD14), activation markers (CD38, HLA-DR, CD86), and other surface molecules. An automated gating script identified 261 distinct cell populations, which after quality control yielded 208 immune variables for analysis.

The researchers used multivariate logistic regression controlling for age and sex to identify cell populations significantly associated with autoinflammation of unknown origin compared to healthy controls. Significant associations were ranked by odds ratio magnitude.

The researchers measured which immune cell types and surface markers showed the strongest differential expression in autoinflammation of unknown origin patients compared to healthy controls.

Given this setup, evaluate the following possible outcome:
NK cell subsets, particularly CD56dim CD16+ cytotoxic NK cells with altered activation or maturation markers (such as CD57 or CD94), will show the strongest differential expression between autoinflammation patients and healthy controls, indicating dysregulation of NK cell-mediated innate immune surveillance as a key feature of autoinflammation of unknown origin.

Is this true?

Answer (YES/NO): NO